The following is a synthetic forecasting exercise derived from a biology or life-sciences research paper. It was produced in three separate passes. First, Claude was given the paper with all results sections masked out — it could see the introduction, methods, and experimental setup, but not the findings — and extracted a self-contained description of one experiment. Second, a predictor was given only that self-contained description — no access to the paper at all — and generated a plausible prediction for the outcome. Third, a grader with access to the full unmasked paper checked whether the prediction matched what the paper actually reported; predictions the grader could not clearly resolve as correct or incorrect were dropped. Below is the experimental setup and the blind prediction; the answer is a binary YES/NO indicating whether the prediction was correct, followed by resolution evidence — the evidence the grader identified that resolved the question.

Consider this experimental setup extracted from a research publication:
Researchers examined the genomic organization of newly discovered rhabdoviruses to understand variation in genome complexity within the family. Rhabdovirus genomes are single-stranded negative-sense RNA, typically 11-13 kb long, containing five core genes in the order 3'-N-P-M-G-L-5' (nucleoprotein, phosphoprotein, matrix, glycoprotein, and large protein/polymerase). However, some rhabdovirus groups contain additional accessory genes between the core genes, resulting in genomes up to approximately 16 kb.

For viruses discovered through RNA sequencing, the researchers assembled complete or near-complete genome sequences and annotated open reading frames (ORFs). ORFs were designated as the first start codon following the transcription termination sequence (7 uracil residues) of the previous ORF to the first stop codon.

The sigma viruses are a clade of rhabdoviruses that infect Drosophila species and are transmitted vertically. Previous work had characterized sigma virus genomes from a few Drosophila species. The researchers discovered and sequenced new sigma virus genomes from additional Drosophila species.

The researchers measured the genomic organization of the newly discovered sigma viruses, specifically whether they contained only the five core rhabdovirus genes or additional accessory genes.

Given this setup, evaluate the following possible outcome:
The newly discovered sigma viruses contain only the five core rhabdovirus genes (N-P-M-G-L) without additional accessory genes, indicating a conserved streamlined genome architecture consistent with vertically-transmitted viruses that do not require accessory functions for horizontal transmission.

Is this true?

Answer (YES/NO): NO